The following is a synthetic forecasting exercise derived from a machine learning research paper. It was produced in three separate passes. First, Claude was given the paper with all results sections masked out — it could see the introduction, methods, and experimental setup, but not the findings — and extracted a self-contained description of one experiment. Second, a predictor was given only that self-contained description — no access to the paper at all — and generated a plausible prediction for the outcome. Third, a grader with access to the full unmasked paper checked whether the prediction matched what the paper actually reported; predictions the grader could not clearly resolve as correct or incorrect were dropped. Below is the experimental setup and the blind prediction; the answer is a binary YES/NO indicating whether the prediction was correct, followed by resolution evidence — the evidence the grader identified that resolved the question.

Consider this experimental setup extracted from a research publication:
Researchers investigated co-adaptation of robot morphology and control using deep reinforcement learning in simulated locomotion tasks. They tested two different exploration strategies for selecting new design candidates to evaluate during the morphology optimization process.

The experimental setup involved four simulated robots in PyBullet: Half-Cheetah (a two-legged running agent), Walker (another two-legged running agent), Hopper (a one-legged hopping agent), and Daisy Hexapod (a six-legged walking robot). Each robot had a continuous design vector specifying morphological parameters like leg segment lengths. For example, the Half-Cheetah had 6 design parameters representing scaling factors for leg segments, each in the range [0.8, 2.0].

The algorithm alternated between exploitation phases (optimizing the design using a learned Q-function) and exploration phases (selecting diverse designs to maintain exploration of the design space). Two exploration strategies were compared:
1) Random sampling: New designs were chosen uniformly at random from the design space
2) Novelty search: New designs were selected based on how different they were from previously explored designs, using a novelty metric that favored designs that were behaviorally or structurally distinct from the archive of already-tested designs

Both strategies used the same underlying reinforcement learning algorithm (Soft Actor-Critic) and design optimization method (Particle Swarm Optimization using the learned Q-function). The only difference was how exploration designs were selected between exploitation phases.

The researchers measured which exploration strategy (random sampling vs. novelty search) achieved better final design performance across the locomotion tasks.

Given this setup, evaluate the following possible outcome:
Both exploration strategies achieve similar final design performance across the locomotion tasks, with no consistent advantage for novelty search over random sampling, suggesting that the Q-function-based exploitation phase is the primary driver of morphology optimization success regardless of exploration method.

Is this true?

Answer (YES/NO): NO